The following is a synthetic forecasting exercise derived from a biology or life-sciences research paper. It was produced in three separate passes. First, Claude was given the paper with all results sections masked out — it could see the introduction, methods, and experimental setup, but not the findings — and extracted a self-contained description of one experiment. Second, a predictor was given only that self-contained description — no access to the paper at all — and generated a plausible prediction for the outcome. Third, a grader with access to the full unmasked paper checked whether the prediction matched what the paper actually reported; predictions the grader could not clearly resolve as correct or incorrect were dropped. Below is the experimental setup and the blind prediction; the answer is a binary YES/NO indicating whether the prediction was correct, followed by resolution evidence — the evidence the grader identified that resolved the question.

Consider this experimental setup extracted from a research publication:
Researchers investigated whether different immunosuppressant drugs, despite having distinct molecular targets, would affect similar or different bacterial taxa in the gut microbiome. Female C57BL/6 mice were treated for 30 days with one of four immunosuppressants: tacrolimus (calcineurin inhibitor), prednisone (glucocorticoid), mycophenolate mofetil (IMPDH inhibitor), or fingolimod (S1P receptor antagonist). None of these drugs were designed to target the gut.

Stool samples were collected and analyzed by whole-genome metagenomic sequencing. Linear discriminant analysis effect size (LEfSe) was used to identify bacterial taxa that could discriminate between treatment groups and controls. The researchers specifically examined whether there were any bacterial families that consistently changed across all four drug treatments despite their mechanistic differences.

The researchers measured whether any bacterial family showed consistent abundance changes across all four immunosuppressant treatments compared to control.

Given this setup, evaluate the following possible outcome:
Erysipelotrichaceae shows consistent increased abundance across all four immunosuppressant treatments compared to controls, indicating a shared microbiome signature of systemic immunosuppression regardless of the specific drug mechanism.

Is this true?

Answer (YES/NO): NO